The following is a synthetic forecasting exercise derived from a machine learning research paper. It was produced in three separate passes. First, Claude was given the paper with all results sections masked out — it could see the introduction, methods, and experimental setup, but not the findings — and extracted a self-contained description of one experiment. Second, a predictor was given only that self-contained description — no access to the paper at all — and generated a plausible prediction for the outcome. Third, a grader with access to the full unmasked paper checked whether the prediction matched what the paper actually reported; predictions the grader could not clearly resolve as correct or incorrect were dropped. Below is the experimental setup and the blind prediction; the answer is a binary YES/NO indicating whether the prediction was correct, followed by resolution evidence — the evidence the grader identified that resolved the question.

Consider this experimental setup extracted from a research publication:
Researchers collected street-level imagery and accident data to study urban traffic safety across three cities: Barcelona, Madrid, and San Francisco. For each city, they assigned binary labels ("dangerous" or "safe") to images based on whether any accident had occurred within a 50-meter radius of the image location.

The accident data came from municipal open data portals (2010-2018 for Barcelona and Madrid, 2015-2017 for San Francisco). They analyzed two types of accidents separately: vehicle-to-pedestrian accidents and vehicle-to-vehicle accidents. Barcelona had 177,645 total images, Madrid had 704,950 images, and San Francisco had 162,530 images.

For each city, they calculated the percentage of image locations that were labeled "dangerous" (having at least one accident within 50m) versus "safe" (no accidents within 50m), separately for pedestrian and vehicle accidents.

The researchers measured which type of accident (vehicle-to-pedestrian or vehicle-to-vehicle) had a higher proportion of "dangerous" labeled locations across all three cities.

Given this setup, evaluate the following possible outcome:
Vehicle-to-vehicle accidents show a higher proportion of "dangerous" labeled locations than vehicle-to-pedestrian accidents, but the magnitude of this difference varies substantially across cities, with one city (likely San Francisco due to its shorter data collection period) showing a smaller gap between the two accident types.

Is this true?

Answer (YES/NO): NO